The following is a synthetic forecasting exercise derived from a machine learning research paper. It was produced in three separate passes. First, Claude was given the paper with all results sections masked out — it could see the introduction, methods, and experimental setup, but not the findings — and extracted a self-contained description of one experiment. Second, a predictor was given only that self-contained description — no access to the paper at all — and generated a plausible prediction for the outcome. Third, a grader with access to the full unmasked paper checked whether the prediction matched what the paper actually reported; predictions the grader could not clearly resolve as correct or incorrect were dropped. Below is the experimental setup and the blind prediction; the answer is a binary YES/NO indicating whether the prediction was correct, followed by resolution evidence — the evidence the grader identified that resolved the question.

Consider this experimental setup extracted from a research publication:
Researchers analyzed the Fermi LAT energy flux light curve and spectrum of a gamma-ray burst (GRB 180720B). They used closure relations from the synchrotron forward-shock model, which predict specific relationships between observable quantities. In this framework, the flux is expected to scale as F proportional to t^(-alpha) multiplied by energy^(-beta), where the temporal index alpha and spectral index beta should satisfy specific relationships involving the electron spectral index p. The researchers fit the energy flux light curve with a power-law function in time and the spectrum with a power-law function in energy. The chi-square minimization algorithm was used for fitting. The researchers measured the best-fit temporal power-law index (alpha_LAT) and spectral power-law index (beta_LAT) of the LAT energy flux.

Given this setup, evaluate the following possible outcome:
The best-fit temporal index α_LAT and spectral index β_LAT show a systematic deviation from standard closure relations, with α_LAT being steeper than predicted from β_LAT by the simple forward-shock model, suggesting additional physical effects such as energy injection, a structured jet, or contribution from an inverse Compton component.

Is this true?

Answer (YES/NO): NO